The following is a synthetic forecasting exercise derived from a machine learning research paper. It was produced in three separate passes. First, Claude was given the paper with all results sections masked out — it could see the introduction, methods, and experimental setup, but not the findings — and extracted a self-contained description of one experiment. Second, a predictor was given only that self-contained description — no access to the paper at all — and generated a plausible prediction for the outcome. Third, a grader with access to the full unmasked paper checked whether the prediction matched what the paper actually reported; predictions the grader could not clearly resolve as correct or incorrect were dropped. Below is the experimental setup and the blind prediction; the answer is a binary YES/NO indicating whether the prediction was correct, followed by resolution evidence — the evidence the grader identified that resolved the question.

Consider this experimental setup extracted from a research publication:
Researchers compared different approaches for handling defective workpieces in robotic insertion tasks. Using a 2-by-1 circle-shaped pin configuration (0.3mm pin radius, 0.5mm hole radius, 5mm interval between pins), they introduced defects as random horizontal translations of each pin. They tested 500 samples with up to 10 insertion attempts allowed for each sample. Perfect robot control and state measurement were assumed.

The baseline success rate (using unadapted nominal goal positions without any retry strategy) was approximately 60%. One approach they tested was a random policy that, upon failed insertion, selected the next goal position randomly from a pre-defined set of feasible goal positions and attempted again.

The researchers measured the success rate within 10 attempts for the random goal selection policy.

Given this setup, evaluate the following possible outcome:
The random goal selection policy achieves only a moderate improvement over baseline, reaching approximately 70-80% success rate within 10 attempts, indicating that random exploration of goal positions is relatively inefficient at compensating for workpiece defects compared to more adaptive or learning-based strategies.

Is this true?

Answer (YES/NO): YES